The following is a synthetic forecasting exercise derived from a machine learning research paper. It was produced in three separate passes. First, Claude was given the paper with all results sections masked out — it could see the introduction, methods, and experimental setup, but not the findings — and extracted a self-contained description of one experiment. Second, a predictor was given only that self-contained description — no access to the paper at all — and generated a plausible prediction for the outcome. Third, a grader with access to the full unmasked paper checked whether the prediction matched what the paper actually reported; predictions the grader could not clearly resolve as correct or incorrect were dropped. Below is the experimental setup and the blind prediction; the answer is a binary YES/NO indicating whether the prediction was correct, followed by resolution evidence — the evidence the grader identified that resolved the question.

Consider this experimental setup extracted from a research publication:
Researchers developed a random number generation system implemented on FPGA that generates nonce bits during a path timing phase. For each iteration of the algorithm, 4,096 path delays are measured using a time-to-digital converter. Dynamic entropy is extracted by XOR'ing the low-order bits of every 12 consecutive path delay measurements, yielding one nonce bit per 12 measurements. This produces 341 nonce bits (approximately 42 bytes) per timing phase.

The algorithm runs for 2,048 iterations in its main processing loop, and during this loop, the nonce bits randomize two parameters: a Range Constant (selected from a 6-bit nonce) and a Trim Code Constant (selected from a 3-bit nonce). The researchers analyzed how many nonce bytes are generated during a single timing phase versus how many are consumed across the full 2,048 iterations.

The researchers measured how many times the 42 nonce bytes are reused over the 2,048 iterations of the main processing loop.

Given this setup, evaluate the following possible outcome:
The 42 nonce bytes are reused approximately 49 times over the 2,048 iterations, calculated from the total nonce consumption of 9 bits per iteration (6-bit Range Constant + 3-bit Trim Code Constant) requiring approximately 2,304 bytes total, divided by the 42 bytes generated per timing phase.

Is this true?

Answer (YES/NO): NO